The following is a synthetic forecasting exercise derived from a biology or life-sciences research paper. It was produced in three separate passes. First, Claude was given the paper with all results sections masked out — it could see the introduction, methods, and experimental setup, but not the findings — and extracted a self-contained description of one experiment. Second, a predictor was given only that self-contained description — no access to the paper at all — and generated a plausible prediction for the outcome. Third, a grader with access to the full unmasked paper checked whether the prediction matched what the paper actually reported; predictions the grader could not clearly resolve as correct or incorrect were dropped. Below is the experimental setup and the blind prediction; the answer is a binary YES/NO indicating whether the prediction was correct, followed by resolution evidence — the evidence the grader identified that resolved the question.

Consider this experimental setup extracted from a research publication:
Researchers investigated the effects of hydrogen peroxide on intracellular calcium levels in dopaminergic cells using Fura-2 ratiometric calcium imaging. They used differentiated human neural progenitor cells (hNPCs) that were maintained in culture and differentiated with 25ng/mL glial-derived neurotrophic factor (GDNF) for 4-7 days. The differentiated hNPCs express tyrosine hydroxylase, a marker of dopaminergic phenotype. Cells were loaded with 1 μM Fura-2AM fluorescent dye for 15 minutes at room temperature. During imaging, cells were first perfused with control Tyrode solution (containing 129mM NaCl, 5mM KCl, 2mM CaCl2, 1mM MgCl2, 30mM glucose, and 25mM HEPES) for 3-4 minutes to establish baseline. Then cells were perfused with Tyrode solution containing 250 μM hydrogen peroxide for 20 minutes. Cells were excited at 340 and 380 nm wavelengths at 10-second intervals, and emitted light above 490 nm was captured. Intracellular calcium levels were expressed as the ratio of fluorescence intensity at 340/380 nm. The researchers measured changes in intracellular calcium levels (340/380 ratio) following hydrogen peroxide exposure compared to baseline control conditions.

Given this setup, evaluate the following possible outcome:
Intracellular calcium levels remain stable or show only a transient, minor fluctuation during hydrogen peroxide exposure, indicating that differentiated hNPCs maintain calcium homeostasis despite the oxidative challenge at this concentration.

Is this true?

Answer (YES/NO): NO